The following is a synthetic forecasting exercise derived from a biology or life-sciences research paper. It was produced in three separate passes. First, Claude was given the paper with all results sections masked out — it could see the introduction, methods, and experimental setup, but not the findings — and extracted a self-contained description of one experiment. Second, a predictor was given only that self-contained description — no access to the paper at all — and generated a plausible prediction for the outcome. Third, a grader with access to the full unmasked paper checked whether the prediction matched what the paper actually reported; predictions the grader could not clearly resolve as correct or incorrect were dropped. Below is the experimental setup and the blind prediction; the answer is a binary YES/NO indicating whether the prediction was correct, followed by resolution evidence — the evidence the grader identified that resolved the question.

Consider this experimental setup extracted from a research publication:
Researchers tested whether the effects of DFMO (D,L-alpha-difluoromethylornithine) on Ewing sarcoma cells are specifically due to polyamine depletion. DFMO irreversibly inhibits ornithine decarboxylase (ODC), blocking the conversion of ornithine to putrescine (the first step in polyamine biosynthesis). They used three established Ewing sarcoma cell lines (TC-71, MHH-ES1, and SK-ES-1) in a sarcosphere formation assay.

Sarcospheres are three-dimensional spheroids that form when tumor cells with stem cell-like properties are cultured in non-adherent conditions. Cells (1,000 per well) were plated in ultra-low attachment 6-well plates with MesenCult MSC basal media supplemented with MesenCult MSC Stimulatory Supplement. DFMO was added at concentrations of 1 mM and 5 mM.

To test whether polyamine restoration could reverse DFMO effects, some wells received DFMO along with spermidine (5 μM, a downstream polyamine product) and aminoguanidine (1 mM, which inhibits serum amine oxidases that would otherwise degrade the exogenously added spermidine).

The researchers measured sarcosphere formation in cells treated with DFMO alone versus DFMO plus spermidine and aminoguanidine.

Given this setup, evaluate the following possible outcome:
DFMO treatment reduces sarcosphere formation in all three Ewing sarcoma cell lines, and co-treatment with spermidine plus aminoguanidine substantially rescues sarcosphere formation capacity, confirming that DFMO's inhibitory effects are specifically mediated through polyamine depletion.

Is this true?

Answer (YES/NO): YES